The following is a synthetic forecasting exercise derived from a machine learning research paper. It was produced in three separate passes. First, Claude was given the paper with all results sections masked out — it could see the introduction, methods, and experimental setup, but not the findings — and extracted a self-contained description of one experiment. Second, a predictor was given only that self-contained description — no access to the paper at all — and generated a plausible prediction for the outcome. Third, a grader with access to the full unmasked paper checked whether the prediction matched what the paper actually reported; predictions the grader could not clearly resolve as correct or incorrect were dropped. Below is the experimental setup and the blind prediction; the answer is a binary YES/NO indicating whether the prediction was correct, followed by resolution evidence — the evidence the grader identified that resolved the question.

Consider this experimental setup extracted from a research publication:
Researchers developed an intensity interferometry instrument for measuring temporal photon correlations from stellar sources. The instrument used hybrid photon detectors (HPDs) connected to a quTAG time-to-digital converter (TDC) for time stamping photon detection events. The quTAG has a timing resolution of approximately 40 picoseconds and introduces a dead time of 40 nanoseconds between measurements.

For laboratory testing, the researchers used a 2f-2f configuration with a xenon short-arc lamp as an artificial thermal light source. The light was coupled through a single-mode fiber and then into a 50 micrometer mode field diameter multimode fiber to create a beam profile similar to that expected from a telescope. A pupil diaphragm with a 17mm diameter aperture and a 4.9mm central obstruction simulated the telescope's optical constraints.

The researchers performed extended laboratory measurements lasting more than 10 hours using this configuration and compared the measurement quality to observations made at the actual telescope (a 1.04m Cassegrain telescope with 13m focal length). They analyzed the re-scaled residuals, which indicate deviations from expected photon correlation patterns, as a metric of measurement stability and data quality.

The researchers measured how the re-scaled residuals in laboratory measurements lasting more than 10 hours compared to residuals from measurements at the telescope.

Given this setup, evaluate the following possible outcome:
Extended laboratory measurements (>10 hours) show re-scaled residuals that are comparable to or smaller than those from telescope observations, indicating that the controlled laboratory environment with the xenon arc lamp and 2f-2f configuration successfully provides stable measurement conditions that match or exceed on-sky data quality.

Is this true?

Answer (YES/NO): NO